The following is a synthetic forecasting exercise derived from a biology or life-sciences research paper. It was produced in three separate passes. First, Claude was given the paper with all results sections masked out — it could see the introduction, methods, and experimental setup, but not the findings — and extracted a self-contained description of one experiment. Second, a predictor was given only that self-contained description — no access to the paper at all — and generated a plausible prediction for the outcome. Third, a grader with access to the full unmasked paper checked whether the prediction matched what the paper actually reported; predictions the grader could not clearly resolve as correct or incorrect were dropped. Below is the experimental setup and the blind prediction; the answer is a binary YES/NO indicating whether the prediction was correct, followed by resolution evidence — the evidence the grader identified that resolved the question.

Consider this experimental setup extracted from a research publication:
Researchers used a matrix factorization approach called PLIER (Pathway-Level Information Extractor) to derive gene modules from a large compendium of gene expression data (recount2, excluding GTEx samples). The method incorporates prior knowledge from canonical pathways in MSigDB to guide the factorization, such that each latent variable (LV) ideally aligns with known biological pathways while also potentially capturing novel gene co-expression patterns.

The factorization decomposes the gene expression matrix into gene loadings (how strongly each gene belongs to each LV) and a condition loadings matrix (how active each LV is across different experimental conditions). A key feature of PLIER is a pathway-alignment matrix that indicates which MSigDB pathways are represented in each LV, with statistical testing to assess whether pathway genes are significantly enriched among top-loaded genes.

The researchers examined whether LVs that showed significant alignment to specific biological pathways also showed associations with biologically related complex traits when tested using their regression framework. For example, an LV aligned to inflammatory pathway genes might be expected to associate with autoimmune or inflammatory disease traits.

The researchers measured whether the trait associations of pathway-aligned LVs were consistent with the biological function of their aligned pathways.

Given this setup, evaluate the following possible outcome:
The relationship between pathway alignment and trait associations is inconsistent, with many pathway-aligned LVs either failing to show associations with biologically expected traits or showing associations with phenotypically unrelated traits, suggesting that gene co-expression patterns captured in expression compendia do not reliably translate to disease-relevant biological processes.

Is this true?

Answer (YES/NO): NO